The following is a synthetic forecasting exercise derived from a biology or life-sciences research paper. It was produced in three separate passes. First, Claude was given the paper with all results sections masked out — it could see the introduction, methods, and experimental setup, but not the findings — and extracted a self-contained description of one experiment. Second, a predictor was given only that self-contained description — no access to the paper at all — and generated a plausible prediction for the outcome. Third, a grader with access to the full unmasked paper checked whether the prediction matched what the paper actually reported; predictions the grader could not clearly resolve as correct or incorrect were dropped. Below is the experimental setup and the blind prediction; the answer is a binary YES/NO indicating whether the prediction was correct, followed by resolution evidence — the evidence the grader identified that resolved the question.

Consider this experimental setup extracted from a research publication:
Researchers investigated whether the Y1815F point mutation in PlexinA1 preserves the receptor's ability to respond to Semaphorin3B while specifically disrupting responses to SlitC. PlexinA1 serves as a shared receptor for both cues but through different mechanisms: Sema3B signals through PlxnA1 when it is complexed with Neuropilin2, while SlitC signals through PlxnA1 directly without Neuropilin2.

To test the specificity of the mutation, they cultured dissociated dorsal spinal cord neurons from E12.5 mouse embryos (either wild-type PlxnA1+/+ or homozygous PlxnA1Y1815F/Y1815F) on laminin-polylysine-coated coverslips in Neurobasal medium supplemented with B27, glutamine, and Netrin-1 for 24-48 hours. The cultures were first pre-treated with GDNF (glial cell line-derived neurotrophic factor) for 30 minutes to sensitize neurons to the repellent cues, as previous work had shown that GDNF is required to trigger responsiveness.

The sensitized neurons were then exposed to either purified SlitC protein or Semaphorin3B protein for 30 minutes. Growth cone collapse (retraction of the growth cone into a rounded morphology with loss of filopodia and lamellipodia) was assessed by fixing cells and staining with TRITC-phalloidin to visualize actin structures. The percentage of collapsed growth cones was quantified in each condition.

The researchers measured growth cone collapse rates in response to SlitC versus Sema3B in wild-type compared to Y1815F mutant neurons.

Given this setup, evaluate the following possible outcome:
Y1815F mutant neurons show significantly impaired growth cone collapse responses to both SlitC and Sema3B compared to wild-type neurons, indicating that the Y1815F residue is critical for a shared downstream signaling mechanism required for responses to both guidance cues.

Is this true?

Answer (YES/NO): NO